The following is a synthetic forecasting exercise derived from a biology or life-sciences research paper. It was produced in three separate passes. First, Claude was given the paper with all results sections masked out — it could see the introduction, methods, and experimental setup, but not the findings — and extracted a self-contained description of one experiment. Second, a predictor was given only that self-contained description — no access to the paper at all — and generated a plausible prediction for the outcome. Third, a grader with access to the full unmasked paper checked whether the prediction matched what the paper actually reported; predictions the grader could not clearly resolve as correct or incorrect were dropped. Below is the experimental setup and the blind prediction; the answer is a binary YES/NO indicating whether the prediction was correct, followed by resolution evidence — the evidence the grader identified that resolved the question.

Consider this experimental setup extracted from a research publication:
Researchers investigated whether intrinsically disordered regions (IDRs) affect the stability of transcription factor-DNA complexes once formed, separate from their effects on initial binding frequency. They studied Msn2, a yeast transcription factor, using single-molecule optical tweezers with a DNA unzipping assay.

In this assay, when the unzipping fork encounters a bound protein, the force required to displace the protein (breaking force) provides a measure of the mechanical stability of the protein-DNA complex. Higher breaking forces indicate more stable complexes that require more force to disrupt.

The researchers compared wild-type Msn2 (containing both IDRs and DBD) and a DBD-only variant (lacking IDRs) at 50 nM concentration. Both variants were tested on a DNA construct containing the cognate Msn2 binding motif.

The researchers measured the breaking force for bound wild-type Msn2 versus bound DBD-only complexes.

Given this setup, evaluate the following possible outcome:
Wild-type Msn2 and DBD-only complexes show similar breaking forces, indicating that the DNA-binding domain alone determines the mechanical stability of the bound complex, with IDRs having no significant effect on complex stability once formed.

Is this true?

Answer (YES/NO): NO